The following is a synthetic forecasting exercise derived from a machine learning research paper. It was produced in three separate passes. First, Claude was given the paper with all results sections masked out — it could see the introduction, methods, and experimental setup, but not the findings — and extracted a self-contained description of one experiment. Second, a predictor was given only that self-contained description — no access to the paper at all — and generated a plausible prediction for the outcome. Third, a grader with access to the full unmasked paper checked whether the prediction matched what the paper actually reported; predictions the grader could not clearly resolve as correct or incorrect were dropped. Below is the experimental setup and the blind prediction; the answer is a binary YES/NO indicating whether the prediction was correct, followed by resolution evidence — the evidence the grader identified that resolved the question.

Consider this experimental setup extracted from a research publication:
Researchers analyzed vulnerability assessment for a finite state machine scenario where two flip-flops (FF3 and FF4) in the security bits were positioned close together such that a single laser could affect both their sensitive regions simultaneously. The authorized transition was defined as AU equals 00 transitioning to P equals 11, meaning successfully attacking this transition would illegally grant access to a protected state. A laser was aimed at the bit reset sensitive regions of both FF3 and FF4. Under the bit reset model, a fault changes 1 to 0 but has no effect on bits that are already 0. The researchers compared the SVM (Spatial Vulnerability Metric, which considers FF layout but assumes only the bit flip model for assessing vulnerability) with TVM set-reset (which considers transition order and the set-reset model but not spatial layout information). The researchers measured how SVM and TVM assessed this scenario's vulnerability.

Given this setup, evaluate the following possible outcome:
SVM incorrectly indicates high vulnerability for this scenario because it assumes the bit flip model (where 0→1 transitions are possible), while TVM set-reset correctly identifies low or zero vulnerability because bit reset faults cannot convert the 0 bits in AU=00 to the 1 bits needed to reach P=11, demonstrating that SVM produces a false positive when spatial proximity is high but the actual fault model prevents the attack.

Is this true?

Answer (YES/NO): YES